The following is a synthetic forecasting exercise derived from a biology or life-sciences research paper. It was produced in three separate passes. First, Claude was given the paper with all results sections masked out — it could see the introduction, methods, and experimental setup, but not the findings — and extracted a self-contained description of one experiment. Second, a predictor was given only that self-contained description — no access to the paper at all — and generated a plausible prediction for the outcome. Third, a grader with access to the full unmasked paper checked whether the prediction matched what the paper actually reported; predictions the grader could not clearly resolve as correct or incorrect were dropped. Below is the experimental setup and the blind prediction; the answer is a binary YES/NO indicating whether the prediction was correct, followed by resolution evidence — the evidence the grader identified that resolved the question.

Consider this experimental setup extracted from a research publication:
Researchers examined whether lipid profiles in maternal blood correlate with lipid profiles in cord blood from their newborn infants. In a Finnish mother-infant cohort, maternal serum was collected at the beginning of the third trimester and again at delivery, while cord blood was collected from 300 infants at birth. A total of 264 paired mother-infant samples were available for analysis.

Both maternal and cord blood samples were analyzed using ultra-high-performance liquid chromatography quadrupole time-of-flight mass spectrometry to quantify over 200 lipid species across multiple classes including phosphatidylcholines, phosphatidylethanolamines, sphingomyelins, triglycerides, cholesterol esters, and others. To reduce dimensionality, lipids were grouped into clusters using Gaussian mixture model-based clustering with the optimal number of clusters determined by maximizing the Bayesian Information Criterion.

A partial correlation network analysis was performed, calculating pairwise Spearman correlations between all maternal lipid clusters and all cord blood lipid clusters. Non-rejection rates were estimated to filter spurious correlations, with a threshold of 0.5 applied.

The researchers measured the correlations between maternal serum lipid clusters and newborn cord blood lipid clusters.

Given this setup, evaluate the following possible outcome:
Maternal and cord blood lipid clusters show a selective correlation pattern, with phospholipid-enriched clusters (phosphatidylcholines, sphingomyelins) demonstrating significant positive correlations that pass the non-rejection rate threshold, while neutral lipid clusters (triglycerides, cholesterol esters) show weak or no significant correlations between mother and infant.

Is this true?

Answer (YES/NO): NO